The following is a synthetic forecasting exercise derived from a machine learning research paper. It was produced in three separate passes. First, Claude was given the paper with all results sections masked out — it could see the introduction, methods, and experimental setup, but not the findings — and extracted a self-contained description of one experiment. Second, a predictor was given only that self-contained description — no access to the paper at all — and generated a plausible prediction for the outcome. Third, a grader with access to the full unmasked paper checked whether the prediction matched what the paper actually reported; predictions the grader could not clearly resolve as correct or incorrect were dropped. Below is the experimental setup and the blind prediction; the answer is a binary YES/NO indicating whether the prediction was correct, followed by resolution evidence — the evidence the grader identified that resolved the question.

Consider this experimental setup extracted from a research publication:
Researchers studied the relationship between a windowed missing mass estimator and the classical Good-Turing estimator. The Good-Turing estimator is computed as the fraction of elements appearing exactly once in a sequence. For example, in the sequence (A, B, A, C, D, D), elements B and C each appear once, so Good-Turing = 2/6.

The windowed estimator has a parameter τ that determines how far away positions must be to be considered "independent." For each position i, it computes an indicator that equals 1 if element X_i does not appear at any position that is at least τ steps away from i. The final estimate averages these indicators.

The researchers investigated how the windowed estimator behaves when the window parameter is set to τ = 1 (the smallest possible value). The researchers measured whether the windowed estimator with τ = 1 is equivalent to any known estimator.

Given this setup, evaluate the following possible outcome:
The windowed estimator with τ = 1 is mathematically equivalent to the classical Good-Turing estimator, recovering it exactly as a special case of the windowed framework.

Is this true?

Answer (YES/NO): YES